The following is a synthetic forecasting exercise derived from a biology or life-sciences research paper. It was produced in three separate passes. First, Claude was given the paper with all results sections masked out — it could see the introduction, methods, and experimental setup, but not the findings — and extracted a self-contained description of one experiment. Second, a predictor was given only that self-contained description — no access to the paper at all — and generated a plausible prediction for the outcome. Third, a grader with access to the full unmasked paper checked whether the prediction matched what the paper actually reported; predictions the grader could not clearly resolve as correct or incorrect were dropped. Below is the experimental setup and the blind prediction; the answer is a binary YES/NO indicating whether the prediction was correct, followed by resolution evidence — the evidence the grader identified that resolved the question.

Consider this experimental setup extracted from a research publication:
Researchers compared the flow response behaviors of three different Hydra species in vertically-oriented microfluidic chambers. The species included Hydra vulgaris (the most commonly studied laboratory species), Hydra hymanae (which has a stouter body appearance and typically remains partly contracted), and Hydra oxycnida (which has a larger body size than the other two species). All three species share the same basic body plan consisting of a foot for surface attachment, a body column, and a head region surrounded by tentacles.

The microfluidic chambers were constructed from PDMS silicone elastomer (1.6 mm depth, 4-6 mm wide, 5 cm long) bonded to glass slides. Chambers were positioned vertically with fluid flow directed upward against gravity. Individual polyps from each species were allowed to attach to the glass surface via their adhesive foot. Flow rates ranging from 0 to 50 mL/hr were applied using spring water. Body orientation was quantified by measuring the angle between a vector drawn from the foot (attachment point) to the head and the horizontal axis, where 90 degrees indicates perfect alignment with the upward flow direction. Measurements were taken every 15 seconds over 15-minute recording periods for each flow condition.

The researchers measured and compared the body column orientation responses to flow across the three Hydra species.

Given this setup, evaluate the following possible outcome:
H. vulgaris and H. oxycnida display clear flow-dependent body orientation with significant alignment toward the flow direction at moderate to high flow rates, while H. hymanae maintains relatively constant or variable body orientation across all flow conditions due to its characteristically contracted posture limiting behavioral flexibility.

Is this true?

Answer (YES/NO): NO